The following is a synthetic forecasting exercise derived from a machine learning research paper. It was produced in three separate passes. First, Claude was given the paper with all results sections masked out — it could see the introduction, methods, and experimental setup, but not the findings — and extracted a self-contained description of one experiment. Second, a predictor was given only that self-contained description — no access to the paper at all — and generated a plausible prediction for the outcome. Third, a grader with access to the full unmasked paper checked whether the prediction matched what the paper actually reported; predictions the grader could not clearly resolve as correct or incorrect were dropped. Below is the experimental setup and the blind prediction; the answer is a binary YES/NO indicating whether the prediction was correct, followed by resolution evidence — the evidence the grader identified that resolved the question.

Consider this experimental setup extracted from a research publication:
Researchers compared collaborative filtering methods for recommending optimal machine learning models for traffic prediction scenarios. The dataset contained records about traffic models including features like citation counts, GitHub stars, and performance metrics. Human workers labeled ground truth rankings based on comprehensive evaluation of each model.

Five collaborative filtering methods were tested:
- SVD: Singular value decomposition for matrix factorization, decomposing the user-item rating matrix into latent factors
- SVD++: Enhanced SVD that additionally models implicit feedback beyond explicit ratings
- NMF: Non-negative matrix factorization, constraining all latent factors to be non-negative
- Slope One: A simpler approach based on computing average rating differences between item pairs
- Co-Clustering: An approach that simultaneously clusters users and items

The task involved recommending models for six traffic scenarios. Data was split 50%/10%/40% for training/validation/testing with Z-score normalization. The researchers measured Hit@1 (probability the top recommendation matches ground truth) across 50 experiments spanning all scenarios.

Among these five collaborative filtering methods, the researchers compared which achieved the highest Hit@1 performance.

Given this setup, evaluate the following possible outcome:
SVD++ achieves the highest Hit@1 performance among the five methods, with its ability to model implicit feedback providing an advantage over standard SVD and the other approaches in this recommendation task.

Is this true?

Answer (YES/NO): NO